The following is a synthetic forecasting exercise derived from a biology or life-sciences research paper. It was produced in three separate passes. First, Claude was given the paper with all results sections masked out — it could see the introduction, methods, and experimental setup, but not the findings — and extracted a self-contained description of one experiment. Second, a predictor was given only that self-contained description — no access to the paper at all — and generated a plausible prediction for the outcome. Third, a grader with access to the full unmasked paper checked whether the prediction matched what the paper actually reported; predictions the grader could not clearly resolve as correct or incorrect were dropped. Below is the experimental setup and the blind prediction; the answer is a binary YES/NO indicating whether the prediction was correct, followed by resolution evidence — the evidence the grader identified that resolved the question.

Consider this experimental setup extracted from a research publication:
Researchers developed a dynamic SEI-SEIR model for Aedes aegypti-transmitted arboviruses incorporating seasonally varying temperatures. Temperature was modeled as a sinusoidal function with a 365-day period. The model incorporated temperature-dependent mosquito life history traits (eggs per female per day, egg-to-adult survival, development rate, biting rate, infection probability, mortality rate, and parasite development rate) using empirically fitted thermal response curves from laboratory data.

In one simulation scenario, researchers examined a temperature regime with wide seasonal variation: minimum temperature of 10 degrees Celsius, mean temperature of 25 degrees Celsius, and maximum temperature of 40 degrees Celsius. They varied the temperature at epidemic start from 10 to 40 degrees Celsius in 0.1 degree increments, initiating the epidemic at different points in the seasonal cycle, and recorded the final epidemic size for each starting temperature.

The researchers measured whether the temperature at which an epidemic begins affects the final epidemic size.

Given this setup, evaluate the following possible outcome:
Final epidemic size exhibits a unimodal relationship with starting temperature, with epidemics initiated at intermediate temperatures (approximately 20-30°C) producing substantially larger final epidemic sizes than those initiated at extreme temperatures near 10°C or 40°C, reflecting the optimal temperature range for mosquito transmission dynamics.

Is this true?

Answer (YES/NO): YES